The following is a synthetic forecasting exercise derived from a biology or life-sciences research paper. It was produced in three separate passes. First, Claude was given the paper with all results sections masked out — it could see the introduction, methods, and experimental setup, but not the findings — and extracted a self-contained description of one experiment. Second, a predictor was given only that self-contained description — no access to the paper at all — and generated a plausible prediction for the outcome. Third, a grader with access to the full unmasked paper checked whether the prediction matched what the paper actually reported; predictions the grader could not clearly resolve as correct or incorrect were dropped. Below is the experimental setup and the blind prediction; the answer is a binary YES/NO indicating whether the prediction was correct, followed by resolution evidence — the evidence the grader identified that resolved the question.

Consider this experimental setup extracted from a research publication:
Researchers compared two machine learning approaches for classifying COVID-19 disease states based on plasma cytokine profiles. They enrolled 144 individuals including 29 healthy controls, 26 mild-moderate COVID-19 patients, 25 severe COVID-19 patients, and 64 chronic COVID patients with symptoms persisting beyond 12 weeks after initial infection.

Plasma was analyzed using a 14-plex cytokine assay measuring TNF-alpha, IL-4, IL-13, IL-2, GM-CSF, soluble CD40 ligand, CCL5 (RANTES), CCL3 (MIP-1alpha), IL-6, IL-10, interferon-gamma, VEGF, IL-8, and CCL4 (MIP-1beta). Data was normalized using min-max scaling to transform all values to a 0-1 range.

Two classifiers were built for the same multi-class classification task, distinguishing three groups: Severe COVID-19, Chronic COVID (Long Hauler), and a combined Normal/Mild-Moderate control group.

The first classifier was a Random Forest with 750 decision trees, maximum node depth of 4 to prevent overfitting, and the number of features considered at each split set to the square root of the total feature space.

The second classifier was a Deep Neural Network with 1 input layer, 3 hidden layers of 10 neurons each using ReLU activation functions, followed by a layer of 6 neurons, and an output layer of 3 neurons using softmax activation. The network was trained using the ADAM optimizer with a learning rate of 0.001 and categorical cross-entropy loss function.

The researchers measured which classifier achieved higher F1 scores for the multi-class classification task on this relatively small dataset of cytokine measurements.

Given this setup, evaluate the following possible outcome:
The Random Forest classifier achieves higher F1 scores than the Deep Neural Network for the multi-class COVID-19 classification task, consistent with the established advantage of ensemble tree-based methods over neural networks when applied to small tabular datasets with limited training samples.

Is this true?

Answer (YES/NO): NO